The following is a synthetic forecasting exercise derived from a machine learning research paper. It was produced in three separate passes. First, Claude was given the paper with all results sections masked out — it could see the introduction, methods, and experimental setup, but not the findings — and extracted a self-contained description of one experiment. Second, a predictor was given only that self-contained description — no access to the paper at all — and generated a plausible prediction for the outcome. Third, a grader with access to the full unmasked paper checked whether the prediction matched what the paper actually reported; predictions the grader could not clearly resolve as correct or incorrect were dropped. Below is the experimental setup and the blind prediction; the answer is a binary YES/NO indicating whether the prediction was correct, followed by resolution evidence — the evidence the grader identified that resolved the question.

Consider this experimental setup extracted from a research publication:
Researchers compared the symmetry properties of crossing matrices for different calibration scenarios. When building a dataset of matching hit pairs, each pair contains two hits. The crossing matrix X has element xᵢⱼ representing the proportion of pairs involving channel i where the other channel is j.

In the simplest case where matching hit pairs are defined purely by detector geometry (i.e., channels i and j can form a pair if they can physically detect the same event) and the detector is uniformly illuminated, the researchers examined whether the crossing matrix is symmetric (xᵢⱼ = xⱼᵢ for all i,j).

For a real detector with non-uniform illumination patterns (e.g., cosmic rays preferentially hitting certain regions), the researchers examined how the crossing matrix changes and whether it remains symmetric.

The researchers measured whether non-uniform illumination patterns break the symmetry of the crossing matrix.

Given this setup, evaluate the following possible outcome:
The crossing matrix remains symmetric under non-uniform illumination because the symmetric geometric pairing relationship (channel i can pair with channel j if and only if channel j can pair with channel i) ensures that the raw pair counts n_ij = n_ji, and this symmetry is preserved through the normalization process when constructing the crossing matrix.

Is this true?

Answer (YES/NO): NO